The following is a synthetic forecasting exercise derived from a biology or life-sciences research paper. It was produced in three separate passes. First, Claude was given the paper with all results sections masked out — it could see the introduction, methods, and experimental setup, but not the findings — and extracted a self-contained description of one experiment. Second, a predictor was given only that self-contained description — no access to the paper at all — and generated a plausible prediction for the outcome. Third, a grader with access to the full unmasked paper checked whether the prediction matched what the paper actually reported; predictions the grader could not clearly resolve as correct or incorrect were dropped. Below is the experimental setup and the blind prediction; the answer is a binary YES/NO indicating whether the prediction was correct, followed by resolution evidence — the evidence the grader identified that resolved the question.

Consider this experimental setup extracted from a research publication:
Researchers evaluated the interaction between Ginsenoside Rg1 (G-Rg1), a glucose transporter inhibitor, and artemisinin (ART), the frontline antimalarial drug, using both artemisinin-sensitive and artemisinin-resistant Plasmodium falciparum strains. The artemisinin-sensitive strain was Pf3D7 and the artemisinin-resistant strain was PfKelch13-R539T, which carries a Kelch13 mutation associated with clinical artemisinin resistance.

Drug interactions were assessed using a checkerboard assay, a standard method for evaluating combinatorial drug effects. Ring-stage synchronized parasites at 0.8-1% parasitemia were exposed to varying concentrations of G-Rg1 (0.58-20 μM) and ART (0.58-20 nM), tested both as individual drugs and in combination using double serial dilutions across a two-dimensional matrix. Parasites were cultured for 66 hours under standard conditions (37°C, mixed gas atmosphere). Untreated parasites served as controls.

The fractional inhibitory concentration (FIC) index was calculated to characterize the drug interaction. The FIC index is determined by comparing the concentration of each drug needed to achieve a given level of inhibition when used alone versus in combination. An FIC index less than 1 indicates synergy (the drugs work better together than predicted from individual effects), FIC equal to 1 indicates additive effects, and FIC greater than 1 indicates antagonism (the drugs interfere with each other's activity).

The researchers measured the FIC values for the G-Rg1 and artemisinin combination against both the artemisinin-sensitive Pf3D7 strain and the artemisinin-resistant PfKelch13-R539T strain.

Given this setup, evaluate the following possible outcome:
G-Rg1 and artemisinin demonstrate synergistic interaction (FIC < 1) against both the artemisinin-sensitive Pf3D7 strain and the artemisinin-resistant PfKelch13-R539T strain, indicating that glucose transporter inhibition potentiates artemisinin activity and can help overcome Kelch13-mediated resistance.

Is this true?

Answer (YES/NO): YES